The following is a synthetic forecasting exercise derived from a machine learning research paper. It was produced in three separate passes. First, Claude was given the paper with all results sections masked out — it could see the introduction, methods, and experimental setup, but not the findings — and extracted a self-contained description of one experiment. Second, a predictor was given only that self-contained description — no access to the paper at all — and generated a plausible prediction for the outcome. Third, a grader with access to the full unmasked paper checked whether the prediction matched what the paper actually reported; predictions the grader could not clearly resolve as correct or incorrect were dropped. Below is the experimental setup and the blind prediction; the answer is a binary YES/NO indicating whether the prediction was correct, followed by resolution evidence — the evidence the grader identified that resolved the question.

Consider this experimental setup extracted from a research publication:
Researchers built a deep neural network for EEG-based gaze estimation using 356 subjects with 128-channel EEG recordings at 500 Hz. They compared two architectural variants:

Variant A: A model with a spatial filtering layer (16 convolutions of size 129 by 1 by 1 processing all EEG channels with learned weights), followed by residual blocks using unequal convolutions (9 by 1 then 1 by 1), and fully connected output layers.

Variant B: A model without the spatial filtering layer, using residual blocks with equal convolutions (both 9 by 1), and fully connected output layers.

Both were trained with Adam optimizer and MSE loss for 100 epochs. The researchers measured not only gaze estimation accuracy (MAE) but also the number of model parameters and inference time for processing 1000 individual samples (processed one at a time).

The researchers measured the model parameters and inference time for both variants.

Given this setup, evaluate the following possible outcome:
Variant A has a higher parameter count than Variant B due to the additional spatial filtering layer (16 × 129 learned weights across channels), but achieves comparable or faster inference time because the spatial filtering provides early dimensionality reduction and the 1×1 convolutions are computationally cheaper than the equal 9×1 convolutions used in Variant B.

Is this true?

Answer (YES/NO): NO